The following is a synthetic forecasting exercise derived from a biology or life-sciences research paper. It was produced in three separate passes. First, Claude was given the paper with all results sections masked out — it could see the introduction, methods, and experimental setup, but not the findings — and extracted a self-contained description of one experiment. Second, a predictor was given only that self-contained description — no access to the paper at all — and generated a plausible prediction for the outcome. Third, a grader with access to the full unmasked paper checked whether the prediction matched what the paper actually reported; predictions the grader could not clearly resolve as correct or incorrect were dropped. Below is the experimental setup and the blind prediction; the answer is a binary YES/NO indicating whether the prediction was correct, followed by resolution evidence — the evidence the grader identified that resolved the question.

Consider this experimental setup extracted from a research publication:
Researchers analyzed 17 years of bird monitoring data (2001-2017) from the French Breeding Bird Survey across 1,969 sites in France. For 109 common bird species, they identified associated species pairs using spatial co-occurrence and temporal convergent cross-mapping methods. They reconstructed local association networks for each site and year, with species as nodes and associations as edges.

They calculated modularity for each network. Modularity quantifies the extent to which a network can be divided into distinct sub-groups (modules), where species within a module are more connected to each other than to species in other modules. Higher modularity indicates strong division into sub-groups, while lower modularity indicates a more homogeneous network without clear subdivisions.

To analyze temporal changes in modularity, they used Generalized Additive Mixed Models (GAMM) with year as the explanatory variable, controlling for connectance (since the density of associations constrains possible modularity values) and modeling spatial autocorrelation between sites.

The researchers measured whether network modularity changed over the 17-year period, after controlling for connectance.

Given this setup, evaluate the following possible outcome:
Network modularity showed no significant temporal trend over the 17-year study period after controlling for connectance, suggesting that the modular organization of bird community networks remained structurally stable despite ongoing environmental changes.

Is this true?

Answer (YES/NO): YES